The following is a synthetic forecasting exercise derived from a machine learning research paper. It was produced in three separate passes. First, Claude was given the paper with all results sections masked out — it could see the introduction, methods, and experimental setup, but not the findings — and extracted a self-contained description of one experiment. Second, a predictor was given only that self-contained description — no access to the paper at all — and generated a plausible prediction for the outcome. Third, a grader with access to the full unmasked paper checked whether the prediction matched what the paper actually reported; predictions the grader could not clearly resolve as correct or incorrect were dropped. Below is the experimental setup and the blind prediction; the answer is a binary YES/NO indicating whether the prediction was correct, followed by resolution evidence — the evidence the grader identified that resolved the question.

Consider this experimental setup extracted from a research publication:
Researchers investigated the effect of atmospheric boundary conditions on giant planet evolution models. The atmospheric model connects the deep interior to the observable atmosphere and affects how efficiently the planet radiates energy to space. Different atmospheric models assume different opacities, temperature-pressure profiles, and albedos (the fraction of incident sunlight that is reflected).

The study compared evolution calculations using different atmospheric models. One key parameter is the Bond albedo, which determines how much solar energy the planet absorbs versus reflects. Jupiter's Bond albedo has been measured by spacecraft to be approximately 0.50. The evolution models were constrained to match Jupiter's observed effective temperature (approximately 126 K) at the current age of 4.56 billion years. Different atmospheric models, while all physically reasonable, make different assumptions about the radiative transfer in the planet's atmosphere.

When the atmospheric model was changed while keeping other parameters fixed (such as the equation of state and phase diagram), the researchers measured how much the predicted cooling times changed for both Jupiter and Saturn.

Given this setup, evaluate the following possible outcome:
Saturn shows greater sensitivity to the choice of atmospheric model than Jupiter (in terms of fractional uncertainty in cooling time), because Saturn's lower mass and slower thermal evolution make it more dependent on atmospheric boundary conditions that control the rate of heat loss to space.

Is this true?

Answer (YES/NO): YES